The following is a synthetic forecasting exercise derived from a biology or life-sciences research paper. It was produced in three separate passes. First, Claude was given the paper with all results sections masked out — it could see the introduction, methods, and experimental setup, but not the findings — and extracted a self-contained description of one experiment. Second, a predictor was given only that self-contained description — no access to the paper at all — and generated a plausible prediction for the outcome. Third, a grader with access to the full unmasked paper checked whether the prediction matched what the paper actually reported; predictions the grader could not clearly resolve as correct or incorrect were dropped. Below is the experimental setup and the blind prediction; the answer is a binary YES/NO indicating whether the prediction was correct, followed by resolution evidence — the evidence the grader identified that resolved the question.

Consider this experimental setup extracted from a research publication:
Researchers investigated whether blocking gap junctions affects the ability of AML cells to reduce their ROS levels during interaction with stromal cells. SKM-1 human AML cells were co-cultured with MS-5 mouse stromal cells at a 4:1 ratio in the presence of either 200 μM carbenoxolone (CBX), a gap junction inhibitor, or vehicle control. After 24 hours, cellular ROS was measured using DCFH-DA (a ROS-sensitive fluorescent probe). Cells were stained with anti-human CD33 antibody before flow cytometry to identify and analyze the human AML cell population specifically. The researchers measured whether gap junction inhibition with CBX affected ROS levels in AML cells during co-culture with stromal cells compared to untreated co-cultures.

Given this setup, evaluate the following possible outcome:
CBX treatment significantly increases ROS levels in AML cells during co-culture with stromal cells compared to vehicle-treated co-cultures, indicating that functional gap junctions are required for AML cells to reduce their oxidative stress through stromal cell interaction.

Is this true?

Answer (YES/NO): YES